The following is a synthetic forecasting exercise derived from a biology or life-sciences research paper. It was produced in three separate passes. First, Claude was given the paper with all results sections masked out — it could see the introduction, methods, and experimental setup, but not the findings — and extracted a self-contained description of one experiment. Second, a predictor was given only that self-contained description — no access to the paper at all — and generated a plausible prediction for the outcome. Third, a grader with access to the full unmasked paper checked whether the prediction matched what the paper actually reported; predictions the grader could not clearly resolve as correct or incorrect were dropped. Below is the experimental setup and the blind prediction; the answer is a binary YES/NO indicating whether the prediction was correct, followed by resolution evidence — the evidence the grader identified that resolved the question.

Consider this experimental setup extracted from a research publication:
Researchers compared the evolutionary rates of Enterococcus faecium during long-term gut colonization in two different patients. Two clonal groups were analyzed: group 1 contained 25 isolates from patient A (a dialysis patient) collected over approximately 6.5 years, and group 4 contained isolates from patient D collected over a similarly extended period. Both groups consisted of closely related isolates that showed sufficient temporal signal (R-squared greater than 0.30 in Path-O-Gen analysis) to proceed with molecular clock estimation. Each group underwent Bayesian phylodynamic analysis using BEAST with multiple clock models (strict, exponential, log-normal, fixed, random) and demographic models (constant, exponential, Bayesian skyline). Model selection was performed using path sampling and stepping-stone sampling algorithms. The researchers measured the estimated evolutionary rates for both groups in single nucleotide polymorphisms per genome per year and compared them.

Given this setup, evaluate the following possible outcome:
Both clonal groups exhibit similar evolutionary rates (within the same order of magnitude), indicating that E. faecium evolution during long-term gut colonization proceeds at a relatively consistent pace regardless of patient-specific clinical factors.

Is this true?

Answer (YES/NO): YES